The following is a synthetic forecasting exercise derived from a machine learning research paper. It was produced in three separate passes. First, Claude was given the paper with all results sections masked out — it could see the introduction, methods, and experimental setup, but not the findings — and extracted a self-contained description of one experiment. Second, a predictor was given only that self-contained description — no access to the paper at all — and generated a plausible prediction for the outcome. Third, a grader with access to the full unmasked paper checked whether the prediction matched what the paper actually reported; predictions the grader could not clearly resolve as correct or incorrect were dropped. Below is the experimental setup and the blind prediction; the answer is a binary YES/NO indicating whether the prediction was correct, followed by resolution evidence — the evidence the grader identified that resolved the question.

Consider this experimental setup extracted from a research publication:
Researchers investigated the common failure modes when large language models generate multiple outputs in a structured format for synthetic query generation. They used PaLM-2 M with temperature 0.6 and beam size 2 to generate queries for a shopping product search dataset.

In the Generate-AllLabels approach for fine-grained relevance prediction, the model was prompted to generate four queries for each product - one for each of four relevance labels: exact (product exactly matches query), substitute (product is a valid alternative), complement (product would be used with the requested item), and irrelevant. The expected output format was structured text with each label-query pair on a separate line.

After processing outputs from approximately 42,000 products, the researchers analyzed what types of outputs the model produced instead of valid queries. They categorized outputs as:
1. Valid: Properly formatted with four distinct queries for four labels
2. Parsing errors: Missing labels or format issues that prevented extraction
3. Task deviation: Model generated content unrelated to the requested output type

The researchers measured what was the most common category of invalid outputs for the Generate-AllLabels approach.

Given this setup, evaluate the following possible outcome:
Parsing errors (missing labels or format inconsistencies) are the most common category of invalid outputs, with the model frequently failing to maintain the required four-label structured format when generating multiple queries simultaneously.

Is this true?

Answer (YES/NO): NO